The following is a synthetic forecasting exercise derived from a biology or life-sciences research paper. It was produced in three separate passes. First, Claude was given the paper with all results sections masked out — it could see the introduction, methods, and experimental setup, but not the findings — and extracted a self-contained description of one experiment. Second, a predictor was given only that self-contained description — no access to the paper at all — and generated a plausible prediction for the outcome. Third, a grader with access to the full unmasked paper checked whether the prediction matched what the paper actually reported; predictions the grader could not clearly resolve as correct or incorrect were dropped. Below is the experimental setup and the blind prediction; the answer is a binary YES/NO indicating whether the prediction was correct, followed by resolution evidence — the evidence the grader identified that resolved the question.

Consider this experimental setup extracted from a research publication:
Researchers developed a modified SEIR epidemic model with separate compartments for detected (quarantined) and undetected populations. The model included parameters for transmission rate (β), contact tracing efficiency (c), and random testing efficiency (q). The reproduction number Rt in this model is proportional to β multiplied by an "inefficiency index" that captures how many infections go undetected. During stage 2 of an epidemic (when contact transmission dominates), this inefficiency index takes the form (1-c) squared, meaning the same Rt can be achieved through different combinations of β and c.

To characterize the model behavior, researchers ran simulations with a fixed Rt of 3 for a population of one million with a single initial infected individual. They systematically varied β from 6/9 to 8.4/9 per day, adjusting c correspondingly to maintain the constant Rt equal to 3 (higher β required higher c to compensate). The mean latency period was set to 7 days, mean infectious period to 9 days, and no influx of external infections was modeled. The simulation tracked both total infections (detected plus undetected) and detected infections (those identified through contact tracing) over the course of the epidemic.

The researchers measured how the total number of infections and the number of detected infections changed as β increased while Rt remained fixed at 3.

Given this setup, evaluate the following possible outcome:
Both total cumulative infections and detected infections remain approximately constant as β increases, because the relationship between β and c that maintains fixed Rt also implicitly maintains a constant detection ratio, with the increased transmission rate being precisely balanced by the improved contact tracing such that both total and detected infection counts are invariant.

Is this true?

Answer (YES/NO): NO